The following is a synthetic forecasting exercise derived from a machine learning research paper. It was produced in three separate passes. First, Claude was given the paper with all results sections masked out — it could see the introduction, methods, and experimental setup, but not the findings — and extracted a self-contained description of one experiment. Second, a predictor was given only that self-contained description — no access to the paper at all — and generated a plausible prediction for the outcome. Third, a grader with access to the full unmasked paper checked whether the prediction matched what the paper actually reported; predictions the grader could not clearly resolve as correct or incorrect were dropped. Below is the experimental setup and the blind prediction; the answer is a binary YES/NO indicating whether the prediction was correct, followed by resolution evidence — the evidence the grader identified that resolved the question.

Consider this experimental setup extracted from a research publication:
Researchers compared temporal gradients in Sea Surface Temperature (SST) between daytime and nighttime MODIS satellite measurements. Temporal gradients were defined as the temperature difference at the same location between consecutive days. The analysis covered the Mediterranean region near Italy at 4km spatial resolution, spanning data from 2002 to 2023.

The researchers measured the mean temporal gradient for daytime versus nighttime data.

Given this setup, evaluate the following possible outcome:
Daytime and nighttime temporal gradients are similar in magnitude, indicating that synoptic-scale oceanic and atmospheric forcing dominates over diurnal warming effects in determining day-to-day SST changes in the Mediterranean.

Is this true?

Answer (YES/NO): NO